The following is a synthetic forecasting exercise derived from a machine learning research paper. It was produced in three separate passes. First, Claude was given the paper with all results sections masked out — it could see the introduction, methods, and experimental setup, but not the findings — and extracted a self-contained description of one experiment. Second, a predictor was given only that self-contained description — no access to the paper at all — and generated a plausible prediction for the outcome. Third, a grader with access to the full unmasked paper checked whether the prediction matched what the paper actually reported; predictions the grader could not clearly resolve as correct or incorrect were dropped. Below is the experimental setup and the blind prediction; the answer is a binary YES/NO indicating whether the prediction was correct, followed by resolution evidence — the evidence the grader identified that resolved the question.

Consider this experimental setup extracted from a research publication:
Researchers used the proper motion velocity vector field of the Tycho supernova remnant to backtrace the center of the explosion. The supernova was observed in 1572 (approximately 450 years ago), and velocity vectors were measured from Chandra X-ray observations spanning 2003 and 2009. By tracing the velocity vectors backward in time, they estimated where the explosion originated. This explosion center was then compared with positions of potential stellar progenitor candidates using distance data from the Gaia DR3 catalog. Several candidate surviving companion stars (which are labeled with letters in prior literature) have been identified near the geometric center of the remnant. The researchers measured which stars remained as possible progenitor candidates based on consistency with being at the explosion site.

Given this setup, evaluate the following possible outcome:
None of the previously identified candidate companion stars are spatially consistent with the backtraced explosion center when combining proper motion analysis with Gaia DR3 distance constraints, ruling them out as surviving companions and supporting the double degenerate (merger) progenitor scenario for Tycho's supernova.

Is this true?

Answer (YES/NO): NO